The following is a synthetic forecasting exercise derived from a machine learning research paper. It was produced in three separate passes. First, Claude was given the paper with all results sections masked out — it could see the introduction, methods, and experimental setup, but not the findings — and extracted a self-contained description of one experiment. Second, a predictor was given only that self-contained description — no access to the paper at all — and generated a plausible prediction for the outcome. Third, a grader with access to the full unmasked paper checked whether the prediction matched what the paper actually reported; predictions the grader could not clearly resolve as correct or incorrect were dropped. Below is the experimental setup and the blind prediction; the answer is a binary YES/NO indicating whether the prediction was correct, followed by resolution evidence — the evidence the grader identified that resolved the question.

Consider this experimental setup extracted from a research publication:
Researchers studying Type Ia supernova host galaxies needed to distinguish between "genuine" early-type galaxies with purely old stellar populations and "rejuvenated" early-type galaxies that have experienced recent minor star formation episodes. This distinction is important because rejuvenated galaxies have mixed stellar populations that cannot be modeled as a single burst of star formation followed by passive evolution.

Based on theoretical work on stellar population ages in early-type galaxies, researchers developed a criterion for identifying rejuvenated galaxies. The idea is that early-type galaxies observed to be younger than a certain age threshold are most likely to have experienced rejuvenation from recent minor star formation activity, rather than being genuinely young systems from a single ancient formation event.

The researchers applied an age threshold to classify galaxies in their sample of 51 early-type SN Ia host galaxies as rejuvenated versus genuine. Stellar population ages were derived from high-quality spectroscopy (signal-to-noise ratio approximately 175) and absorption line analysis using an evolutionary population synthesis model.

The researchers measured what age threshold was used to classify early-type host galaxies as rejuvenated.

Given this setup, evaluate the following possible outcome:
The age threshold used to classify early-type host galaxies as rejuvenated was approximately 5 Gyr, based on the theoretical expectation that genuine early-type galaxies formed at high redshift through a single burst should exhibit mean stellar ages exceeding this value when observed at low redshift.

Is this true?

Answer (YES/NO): NO